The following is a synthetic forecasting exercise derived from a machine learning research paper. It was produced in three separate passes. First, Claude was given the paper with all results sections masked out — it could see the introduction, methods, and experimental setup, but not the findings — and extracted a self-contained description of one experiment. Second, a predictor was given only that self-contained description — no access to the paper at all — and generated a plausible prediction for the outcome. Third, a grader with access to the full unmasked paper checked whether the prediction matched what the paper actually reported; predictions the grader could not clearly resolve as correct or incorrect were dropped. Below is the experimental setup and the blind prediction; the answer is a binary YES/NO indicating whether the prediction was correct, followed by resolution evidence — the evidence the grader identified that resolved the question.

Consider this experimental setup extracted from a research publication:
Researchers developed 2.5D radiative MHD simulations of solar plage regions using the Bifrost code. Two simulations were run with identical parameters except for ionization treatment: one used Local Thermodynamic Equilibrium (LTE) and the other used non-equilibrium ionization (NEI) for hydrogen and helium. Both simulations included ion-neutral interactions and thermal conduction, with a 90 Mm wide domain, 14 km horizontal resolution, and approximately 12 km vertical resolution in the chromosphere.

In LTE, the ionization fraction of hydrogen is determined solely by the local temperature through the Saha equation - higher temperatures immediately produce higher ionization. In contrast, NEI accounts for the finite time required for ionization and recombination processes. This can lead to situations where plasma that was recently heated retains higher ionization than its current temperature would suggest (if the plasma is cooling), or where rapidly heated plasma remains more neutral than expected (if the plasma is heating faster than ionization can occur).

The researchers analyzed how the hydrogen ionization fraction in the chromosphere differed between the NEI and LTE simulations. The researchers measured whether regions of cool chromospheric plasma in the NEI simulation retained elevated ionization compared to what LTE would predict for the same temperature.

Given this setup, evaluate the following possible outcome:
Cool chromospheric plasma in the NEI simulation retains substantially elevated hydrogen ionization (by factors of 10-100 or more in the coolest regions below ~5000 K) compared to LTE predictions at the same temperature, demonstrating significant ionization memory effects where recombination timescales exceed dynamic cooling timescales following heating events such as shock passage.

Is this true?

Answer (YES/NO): YES